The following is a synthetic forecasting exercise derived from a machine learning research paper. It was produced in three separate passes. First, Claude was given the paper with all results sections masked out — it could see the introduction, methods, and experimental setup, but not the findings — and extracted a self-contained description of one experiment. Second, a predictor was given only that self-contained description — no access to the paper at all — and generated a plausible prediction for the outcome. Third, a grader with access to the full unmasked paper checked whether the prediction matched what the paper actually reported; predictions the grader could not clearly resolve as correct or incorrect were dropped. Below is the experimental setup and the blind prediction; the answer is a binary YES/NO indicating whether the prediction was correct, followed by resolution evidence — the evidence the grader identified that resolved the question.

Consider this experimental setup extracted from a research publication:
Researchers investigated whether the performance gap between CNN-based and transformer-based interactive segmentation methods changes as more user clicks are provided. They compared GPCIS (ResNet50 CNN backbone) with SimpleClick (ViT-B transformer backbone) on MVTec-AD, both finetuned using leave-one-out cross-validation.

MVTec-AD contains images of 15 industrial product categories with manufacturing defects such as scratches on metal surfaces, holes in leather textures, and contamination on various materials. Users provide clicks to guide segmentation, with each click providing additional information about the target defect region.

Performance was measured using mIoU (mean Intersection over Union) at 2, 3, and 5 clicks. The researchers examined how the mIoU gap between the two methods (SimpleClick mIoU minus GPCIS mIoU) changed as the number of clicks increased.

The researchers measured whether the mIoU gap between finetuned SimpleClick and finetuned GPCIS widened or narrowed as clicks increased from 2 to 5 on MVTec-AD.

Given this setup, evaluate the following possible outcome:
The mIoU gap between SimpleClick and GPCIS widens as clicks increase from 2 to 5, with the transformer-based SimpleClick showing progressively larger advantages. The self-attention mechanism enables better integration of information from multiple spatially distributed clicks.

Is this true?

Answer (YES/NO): NO